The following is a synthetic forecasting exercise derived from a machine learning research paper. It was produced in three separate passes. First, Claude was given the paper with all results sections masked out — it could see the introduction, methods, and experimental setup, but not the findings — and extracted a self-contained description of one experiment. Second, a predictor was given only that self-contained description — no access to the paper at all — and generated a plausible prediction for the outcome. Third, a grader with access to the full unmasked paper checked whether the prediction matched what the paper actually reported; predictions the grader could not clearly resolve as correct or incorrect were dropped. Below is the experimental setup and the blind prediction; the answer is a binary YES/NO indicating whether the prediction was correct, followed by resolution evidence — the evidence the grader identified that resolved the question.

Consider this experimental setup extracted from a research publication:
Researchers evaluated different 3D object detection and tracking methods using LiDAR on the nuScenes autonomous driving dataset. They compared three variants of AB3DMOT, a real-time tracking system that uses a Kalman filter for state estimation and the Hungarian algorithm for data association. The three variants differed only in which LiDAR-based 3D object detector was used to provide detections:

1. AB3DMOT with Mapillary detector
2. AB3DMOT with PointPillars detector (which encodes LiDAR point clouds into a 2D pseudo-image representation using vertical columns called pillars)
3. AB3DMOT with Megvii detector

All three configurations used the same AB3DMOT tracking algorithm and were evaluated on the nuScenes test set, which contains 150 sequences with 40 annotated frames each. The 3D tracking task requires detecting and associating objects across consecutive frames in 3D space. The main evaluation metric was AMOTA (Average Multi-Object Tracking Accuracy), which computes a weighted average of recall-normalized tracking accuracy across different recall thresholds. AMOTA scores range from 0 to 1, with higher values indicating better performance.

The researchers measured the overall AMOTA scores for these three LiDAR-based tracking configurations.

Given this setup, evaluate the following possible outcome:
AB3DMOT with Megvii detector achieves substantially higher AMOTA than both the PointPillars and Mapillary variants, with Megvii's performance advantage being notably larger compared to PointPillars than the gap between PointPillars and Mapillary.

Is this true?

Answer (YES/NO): YES